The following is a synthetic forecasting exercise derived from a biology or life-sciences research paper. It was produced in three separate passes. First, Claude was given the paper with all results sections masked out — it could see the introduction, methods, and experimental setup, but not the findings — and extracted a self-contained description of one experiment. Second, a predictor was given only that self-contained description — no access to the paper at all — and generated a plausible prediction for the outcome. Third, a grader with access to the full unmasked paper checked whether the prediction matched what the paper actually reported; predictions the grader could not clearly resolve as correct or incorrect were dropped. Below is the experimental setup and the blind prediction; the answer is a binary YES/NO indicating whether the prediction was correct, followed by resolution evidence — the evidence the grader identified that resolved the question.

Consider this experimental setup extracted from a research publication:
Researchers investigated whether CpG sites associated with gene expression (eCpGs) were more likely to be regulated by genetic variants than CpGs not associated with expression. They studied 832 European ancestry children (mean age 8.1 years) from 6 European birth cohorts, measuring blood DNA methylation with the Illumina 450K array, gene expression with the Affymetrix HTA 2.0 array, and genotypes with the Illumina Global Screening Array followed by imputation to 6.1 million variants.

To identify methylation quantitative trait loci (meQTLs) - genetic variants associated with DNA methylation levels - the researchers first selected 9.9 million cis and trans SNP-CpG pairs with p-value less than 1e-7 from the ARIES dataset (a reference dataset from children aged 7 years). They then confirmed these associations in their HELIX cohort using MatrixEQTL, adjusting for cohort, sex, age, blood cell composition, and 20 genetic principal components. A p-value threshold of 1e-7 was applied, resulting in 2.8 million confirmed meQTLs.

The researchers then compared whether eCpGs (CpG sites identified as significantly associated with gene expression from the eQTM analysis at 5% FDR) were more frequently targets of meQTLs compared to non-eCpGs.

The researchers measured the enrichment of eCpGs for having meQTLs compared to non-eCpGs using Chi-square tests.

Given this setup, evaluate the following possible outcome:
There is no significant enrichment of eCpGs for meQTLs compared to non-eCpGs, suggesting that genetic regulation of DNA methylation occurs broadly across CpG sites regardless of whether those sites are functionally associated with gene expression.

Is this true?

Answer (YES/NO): NO